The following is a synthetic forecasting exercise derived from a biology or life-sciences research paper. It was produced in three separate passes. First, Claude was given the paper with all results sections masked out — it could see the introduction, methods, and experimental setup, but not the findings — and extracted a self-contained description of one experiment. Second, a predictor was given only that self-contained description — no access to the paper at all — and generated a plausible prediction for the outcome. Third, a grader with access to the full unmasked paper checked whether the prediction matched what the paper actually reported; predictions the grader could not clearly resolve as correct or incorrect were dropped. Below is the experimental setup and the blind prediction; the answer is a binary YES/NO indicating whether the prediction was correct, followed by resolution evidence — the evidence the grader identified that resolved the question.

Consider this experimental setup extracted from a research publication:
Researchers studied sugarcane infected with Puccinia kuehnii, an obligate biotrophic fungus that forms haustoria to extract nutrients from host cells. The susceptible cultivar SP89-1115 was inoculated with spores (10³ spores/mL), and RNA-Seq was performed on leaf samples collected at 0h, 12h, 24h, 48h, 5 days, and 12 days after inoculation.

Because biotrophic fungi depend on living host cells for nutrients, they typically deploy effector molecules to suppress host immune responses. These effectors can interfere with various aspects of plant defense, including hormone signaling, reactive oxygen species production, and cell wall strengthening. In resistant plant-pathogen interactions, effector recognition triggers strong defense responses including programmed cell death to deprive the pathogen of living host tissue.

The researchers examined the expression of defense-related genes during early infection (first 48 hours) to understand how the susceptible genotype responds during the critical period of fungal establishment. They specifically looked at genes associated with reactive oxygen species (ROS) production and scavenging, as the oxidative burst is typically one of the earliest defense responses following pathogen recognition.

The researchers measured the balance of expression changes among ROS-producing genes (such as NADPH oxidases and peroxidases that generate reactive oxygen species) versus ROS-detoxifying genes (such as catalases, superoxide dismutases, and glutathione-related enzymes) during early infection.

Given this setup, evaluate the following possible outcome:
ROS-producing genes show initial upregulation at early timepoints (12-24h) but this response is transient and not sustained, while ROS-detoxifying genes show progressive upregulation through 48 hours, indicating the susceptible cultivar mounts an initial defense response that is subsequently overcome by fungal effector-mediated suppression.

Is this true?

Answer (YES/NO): NO